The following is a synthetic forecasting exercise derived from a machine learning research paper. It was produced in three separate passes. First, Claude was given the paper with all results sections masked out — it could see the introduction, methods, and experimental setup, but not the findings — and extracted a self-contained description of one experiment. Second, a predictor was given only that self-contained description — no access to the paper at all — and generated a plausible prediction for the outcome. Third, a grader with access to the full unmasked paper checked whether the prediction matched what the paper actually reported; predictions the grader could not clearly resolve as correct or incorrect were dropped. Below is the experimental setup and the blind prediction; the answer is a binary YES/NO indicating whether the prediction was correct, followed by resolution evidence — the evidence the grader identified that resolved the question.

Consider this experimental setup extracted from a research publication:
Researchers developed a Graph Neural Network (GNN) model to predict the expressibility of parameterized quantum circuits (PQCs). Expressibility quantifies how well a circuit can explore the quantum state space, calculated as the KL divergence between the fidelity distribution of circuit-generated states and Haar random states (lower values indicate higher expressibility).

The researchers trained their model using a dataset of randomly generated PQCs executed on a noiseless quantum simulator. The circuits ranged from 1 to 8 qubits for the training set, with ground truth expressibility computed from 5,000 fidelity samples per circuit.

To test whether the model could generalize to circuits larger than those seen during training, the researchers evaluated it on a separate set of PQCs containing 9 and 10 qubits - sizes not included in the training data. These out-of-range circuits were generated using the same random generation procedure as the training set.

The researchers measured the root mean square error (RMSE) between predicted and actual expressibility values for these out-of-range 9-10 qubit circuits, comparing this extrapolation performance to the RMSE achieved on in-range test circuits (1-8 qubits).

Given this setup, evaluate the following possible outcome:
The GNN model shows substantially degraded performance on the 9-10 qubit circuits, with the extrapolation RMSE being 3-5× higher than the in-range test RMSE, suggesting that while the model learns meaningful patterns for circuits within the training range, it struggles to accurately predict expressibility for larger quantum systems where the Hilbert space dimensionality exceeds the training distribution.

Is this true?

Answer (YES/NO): NO